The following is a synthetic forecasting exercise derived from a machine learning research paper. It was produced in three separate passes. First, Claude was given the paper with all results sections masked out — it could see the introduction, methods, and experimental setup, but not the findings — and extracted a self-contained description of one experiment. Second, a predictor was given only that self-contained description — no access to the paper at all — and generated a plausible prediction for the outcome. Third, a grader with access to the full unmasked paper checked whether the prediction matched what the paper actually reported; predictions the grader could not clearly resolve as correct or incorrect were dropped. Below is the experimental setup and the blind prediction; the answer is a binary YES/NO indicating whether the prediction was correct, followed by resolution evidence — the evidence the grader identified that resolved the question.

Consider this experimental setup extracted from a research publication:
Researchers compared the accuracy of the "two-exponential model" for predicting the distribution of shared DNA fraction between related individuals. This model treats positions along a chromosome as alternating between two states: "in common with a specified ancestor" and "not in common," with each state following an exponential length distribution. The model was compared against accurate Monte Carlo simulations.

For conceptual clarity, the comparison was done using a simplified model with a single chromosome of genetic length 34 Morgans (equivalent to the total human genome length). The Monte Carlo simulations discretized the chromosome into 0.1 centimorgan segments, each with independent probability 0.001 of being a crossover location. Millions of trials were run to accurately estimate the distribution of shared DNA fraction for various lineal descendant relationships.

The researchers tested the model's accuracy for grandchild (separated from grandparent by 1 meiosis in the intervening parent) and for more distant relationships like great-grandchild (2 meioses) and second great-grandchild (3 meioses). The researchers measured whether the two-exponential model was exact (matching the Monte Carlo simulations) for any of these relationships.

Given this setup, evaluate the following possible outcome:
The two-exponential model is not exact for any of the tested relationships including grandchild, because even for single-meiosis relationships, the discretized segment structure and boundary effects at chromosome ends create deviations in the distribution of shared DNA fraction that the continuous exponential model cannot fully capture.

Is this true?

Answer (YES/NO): NO